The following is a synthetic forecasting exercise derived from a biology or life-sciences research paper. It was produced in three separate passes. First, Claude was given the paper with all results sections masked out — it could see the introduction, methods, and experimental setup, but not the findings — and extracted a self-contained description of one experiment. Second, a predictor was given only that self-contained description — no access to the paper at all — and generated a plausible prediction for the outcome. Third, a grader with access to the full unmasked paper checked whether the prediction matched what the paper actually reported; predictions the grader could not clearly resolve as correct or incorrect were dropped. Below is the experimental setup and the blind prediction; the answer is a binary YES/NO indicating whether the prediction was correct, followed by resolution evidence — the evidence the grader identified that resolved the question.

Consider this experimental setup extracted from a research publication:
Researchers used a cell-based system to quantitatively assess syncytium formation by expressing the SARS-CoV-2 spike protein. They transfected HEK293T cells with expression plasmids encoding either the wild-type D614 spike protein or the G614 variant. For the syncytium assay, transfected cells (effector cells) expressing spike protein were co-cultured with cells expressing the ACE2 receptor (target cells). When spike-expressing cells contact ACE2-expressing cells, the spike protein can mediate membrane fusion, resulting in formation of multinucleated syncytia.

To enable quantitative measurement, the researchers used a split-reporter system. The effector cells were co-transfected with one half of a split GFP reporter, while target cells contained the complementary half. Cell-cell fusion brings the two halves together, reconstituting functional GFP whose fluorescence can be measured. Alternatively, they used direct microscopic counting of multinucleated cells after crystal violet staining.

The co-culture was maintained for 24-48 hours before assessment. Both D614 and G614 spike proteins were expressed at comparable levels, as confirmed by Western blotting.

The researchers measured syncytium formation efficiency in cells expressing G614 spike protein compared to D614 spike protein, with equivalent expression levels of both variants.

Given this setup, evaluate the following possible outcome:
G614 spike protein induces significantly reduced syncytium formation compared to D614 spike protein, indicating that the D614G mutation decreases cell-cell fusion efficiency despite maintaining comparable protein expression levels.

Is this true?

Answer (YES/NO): NO